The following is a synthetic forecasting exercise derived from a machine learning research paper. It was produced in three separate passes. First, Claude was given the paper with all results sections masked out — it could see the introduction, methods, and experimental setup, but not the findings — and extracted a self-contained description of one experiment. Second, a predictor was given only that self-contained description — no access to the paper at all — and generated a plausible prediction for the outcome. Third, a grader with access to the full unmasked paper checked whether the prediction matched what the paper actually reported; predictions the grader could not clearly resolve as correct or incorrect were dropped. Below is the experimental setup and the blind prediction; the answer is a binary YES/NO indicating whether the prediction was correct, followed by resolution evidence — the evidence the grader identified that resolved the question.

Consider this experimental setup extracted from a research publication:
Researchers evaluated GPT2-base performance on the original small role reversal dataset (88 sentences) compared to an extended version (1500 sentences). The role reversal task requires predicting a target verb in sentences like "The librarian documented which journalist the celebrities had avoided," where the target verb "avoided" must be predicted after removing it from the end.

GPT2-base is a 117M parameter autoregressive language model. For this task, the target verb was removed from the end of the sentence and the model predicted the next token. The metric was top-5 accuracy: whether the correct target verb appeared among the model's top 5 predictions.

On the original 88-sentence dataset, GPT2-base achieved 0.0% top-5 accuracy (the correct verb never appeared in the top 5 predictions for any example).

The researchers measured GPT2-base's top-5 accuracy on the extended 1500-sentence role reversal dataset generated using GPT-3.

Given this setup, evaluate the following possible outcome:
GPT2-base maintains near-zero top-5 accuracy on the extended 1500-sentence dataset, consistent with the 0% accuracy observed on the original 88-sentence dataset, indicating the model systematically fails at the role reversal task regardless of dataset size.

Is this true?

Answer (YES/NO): NO